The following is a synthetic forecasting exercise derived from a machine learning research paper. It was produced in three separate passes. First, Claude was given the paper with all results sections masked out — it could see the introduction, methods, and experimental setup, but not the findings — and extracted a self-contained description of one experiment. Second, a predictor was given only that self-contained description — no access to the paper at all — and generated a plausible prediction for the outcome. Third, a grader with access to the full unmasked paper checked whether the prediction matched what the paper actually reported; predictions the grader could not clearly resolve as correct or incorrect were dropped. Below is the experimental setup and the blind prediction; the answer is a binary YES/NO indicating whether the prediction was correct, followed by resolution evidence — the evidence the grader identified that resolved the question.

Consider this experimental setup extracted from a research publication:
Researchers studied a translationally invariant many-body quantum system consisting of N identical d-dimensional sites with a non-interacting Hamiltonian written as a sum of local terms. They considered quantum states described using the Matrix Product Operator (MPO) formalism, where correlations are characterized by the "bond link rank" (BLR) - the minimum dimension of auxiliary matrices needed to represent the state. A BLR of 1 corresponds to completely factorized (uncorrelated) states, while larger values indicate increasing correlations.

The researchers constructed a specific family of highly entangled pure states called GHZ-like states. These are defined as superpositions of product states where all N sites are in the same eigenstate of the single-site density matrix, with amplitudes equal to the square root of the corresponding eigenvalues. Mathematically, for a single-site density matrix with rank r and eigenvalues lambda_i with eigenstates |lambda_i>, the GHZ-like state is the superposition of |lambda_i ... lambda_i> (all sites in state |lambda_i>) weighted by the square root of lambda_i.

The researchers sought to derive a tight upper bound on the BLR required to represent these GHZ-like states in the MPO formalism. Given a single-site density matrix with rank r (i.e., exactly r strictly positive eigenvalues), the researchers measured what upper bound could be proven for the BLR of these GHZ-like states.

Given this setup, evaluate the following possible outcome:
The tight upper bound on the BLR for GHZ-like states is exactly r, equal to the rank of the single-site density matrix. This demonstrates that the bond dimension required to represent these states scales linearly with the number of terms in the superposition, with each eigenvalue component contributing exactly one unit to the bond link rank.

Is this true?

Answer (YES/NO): NO